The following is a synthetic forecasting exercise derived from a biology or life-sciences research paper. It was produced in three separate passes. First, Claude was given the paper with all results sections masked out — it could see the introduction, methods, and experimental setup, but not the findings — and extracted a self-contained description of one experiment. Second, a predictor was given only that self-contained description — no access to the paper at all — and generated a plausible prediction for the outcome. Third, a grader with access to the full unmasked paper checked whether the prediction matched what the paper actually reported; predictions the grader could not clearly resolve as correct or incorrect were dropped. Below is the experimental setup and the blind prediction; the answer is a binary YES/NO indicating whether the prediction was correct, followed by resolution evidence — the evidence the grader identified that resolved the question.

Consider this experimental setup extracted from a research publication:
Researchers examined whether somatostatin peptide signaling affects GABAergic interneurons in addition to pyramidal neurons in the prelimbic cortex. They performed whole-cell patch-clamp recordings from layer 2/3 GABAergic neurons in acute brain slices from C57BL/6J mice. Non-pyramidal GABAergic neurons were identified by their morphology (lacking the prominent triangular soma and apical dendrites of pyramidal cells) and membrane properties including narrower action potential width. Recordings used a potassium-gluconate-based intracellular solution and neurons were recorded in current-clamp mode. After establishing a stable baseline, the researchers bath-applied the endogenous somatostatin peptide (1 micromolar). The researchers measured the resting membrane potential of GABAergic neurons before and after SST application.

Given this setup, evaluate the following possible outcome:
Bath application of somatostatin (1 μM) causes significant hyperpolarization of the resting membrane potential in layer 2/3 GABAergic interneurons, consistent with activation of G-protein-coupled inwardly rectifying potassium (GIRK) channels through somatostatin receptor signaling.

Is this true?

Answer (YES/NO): YES